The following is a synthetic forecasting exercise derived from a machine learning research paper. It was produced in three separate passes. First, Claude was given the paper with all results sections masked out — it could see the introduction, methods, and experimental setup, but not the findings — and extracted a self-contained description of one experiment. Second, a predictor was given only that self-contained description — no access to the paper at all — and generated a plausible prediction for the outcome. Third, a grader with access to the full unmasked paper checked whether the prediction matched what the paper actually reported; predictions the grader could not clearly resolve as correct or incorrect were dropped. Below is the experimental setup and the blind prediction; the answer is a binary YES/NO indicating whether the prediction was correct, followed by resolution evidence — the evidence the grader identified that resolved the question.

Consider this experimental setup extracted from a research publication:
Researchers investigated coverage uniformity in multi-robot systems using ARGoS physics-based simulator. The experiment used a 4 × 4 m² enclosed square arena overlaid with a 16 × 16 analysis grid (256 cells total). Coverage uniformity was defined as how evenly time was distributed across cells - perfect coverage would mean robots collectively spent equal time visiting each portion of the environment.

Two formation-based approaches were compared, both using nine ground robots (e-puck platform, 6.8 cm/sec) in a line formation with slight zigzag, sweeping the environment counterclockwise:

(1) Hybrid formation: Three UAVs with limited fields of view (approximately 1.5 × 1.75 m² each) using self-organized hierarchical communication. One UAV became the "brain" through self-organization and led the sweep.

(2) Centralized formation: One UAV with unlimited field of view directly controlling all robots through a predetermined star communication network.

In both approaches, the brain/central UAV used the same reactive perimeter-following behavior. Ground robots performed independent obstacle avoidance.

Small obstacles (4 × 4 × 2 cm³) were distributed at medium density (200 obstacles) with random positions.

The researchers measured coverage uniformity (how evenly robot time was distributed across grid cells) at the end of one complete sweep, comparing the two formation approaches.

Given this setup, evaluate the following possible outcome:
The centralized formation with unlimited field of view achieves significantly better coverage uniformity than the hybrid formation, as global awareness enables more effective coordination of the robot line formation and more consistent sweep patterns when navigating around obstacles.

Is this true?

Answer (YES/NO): NO